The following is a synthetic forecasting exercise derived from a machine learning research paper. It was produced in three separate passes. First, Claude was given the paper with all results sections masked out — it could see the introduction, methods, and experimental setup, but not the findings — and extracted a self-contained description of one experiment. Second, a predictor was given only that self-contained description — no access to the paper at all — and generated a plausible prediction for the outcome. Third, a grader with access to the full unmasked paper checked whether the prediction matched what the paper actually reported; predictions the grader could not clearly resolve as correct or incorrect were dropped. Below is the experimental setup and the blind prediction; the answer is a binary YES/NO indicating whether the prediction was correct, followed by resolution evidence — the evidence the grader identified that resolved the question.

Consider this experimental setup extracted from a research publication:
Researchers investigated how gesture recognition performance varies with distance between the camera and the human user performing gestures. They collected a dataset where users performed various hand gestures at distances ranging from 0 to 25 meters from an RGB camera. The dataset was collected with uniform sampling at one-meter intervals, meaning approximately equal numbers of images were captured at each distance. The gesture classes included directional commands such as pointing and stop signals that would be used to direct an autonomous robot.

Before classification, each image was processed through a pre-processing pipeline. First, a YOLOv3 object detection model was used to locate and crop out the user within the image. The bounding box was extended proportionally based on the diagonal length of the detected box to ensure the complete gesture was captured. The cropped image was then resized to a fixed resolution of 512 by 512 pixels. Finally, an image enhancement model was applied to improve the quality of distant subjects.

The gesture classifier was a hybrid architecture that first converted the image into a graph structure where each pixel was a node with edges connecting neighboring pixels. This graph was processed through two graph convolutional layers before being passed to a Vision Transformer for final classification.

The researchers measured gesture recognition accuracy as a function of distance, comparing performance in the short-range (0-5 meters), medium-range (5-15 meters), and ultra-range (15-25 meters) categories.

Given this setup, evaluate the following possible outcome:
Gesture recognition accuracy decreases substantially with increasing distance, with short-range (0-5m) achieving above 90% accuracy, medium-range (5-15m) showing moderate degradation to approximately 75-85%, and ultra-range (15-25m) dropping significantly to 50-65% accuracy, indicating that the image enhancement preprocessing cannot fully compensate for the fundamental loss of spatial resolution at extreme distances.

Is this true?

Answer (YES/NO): NO